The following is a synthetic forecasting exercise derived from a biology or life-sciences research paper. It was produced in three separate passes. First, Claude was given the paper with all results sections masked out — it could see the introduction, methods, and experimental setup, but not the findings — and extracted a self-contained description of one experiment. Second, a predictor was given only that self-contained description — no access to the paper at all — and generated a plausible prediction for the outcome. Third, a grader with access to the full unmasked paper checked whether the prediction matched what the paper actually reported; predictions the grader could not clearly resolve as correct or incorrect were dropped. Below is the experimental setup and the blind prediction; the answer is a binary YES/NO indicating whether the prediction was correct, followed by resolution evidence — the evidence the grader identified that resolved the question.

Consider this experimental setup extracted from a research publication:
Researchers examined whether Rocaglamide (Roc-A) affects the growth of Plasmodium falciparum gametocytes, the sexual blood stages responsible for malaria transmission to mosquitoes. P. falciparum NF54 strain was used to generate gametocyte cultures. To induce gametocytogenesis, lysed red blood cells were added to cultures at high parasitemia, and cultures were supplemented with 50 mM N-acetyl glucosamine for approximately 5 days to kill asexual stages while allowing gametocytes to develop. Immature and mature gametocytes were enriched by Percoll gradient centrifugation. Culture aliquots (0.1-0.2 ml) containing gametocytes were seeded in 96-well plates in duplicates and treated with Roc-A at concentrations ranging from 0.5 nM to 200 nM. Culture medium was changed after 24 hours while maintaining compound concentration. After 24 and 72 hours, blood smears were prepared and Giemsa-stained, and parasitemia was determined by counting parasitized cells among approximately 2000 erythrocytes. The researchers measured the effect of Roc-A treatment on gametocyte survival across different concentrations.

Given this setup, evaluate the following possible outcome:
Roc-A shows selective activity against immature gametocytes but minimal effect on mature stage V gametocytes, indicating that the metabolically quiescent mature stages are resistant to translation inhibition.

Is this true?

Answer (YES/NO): NO